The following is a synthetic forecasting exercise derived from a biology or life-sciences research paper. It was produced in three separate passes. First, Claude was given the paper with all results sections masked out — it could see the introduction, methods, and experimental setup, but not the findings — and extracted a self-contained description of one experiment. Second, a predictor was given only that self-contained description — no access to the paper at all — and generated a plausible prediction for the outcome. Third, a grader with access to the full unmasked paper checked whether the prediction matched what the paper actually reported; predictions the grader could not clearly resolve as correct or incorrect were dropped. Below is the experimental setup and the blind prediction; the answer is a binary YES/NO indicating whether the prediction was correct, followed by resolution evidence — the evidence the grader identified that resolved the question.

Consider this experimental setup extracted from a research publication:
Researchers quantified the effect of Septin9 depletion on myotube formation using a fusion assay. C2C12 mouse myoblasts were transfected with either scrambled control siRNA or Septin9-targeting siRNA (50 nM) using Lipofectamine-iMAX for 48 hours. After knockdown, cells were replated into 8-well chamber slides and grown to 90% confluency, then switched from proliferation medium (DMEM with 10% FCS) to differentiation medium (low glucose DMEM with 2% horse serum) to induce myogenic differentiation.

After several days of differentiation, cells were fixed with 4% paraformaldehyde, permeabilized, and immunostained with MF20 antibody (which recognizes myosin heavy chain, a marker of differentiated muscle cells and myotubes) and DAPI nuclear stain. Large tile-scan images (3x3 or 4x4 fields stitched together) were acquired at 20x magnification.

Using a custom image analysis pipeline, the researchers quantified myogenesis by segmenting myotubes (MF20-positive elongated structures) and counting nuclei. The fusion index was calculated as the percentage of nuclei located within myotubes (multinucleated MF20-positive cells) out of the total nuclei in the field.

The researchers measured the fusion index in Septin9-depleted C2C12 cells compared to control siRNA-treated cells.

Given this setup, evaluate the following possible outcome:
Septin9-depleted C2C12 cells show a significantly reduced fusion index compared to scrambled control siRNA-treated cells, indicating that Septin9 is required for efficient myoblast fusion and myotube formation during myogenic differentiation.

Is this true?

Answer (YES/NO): NO